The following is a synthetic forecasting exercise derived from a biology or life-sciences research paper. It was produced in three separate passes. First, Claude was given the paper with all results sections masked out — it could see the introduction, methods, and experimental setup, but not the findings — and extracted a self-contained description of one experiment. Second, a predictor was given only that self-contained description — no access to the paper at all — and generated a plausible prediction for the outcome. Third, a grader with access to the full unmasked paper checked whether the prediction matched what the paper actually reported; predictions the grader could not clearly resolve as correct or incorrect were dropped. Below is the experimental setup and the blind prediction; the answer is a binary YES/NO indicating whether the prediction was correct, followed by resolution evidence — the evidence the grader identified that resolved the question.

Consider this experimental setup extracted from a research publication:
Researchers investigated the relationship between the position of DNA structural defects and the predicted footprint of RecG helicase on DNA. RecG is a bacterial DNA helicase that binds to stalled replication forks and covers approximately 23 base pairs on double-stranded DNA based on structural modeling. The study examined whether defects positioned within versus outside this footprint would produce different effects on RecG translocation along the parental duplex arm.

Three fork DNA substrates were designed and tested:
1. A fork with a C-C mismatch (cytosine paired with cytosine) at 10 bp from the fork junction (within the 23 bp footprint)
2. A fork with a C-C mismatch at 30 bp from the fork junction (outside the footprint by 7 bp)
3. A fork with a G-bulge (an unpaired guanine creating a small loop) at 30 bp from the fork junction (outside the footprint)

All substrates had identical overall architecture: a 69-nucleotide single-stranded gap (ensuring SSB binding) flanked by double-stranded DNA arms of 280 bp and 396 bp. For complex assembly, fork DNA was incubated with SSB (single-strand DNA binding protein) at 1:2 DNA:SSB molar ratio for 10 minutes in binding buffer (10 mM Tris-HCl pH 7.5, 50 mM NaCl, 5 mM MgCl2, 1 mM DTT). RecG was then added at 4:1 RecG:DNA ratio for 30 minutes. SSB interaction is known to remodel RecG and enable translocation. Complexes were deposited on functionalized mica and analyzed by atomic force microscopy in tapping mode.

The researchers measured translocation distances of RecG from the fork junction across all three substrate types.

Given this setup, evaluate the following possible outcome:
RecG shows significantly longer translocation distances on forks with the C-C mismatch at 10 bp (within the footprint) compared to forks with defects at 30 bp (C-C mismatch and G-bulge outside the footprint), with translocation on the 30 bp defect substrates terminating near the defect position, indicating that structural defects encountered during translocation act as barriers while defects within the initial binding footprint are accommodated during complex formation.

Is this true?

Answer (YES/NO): YES